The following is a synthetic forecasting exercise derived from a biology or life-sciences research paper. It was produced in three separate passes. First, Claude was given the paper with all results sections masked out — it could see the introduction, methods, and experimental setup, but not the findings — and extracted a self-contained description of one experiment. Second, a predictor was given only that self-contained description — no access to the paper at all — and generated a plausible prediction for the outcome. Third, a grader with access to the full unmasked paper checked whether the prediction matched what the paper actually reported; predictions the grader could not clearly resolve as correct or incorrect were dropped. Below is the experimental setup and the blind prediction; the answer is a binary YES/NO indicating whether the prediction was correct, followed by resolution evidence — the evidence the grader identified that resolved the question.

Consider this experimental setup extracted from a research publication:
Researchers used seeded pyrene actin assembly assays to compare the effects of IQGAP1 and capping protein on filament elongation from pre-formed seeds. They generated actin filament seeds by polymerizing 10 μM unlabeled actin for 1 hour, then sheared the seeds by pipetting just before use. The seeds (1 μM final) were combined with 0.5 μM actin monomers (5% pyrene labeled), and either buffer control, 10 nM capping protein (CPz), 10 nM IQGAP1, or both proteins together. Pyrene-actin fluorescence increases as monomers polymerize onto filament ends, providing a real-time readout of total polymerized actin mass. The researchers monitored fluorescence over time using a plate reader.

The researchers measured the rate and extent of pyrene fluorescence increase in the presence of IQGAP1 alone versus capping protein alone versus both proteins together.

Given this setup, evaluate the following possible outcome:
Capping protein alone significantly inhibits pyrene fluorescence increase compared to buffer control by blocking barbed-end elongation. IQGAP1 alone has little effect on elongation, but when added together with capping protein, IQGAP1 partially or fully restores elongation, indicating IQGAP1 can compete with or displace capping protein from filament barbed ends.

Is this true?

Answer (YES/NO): NO